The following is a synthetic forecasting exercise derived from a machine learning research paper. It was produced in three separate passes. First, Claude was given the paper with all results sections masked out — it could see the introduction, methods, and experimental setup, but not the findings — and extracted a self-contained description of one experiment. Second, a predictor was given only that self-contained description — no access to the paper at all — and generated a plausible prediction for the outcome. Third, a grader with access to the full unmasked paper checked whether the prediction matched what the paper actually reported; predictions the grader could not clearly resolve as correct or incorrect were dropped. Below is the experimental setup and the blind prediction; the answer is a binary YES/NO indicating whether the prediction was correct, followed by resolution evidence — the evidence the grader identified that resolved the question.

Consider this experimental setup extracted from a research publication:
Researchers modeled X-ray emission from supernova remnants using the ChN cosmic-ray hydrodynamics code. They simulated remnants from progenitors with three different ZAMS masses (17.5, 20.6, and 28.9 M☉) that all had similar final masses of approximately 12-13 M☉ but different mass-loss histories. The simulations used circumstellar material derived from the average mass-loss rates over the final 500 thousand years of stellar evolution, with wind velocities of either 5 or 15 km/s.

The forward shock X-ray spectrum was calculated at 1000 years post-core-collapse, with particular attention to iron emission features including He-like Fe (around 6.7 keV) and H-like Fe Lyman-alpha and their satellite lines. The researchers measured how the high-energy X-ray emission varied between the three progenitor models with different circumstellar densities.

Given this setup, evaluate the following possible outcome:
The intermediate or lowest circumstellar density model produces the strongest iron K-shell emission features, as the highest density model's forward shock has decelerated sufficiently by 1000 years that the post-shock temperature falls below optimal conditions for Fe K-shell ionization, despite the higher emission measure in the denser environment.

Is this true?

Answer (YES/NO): NO